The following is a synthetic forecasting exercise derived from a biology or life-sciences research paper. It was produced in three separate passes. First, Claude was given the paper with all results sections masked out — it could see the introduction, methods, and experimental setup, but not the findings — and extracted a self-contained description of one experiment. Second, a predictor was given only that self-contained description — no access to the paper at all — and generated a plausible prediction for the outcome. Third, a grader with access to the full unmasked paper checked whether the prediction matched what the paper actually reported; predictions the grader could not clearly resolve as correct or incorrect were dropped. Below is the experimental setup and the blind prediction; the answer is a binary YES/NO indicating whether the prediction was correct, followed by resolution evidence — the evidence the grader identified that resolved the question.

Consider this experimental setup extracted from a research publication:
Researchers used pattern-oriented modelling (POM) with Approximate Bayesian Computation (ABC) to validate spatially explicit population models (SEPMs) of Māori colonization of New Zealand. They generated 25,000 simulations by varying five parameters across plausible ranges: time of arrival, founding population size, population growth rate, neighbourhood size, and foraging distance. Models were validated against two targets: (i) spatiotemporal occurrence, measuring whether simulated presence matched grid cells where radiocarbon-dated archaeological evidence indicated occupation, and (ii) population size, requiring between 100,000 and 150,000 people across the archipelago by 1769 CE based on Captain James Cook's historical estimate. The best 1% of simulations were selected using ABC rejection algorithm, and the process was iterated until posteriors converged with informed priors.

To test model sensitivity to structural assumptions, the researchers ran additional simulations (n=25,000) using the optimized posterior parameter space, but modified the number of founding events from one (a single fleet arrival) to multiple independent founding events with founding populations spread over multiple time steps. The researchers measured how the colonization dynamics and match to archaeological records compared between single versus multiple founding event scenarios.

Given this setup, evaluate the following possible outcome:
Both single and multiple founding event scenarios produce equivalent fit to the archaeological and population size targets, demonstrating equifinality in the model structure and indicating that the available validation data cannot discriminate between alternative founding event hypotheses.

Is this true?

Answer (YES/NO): NO